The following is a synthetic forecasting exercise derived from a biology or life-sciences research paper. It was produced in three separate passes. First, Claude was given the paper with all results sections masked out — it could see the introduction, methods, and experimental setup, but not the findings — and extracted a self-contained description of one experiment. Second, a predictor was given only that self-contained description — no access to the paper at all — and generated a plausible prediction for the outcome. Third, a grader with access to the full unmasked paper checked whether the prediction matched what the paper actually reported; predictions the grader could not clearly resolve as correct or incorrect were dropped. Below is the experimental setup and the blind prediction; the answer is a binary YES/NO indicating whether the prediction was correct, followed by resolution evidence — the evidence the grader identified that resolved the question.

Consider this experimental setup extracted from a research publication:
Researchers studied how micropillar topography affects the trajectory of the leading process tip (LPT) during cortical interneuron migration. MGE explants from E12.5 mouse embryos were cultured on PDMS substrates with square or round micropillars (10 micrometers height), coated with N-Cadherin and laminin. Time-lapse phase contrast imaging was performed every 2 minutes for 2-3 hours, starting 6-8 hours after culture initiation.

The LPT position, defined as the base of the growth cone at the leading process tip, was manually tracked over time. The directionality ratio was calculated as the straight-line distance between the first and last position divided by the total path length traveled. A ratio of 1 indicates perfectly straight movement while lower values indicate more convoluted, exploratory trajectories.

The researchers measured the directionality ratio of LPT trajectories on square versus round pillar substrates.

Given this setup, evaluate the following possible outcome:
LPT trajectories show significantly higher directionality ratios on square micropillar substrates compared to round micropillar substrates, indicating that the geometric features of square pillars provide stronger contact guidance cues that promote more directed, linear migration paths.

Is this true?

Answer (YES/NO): YES